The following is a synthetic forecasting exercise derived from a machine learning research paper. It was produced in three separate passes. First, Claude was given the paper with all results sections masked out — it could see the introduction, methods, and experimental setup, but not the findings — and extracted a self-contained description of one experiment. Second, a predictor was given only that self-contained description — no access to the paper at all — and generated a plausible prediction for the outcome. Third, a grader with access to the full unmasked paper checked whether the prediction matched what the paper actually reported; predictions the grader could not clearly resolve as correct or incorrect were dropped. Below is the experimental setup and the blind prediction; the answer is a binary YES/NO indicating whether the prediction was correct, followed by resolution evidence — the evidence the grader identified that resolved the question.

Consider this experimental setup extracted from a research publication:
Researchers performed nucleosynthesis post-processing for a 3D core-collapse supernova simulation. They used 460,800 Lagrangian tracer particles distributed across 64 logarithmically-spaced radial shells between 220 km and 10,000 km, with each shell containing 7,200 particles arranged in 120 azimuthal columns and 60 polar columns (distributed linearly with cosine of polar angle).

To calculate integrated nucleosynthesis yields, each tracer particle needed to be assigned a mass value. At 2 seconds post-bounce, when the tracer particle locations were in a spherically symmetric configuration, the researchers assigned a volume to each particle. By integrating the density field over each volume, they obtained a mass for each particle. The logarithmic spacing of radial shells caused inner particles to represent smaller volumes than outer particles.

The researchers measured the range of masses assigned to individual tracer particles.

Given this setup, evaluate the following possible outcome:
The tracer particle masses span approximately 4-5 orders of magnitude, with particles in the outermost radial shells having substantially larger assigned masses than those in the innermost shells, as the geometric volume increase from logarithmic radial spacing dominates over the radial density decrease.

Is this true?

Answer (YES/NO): NO